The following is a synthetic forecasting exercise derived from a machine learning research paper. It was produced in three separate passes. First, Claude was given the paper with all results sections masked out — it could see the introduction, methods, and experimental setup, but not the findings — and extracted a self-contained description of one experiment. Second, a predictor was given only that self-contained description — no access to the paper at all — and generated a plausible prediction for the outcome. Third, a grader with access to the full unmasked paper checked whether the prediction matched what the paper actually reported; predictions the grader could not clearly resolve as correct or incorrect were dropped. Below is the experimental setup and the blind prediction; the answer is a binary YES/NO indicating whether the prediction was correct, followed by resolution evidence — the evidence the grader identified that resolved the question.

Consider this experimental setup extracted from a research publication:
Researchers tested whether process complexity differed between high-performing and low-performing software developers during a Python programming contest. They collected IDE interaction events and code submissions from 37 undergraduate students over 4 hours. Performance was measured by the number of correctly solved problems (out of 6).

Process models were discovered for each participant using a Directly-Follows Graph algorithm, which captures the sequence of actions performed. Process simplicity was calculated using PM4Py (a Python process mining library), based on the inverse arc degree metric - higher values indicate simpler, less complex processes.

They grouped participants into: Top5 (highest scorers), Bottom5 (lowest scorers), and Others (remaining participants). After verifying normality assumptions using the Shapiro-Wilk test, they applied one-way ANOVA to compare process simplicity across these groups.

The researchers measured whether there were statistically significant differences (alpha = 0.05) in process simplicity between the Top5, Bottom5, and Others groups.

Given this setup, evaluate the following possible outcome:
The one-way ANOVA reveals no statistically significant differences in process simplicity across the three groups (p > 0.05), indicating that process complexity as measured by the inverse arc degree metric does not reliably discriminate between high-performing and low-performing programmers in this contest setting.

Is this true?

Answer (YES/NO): NO